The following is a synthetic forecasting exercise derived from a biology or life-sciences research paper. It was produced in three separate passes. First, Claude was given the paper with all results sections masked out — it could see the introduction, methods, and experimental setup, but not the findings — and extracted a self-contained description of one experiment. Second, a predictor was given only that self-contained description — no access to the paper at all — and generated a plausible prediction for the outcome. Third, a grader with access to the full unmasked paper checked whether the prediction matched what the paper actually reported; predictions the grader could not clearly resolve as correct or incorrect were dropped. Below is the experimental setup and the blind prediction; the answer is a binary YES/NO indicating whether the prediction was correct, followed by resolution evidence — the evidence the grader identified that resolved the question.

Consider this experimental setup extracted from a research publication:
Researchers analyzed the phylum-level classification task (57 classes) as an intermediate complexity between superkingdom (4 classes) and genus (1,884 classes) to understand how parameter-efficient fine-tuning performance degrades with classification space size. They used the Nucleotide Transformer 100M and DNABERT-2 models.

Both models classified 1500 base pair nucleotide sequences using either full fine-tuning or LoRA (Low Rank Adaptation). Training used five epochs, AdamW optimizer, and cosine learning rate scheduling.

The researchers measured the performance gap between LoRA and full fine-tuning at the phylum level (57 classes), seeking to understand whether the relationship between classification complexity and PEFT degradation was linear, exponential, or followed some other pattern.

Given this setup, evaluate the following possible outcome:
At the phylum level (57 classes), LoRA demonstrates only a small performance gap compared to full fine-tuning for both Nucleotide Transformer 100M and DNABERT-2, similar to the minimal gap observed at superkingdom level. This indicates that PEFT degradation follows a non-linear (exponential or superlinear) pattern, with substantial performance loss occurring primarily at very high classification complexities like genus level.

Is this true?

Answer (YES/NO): NO